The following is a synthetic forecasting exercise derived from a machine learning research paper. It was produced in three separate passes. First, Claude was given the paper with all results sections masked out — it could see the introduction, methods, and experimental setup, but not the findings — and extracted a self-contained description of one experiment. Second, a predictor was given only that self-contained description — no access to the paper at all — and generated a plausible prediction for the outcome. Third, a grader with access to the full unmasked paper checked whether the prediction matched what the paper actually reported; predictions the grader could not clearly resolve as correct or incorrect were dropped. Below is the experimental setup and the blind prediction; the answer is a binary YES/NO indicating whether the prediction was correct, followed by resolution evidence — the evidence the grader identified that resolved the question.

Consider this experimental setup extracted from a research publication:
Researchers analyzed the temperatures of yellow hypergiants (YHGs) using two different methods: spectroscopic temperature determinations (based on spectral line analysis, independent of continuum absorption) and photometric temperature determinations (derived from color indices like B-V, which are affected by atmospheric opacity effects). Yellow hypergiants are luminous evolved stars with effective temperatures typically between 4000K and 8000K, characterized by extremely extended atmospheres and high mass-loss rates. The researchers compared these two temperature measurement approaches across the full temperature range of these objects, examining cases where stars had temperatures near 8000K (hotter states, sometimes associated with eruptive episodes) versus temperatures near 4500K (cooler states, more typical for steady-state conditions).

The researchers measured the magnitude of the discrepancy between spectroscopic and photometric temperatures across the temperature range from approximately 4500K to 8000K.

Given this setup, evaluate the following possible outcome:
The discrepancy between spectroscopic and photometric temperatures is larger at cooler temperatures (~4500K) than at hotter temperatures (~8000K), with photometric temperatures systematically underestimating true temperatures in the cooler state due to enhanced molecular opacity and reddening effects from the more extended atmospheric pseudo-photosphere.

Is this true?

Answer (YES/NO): NO